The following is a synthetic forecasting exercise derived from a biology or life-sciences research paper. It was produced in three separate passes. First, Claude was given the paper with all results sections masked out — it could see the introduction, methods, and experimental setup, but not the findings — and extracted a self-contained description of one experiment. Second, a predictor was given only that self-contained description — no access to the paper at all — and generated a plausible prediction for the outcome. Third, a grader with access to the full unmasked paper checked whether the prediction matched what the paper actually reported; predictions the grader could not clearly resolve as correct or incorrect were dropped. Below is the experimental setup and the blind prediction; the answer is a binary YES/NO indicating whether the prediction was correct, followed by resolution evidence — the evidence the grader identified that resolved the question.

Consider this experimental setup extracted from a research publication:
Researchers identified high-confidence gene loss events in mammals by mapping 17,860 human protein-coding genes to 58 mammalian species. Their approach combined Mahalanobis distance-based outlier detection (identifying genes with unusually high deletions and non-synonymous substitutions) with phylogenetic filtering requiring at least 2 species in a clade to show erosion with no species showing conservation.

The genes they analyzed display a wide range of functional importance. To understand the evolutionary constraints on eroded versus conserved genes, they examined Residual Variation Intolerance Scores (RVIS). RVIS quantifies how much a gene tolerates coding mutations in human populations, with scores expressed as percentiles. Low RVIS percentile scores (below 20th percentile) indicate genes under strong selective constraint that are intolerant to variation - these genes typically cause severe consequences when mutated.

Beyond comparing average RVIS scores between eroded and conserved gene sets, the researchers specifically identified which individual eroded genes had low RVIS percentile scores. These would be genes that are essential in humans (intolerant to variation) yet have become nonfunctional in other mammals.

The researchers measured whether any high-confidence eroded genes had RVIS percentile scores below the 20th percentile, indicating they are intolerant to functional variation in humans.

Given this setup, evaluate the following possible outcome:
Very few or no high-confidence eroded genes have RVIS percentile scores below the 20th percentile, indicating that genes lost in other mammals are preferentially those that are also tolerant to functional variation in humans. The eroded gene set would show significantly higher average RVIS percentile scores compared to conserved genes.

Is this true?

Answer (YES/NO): NO